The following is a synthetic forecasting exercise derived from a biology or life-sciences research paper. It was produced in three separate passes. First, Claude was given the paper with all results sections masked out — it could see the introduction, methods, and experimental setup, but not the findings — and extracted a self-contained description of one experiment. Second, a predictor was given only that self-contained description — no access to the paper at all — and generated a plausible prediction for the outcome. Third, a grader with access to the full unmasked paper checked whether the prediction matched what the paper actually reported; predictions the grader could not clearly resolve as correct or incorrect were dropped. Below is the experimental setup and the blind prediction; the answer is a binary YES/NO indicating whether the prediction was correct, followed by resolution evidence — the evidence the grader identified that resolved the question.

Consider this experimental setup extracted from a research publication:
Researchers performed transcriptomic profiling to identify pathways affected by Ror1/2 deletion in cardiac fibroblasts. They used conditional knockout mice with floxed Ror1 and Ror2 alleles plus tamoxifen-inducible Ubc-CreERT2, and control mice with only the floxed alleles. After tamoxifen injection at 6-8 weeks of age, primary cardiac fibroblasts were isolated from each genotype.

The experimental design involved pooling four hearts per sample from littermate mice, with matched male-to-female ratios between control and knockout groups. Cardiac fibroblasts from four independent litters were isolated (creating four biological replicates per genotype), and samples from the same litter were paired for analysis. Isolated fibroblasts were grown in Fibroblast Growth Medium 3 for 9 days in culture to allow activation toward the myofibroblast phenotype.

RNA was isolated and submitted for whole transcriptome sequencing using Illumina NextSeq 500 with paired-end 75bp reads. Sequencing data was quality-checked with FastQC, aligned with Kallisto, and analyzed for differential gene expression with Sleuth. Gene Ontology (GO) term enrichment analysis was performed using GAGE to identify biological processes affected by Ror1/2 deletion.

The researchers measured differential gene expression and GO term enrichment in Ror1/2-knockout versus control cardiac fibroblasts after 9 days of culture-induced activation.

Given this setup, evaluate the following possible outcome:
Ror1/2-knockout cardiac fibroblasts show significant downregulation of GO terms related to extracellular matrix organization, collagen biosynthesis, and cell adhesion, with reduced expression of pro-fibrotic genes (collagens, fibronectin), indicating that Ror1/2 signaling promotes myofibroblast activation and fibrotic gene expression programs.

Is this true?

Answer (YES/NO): NO